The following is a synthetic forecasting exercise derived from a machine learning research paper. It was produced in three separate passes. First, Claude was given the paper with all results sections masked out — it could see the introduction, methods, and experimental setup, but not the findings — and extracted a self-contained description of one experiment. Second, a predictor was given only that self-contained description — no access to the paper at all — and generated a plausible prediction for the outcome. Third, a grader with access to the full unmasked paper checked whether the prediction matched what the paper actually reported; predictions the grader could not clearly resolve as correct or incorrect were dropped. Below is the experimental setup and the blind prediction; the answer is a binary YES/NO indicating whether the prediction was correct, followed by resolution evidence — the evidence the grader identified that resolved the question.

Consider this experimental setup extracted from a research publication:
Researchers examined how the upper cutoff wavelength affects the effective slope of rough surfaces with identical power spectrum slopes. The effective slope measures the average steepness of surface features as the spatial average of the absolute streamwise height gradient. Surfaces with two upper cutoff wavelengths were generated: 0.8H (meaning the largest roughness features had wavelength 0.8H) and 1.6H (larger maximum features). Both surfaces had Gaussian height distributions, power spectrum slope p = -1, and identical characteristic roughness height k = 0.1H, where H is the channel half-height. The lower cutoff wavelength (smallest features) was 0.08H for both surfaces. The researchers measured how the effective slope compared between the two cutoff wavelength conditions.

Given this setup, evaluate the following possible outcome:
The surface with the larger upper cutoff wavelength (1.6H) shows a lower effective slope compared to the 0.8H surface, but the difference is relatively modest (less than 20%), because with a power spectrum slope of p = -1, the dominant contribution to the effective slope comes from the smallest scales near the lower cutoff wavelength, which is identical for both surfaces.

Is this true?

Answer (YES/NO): YES